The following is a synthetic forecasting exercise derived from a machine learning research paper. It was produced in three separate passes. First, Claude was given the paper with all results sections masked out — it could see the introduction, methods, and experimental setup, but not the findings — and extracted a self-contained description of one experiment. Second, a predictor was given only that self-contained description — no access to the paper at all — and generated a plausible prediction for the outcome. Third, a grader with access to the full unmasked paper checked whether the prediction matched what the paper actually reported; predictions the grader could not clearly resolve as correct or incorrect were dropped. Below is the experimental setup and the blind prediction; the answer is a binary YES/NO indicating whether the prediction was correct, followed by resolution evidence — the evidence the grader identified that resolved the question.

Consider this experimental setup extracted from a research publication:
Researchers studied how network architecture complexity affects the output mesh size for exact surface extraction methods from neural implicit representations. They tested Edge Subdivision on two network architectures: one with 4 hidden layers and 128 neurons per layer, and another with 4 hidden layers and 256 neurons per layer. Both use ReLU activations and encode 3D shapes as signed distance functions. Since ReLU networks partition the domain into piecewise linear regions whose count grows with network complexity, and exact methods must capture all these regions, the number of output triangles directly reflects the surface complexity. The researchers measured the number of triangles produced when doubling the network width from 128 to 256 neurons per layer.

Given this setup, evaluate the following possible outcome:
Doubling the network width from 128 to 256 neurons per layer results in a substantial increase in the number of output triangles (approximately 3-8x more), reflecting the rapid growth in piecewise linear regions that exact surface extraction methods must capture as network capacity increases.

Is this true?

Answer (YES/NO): YES